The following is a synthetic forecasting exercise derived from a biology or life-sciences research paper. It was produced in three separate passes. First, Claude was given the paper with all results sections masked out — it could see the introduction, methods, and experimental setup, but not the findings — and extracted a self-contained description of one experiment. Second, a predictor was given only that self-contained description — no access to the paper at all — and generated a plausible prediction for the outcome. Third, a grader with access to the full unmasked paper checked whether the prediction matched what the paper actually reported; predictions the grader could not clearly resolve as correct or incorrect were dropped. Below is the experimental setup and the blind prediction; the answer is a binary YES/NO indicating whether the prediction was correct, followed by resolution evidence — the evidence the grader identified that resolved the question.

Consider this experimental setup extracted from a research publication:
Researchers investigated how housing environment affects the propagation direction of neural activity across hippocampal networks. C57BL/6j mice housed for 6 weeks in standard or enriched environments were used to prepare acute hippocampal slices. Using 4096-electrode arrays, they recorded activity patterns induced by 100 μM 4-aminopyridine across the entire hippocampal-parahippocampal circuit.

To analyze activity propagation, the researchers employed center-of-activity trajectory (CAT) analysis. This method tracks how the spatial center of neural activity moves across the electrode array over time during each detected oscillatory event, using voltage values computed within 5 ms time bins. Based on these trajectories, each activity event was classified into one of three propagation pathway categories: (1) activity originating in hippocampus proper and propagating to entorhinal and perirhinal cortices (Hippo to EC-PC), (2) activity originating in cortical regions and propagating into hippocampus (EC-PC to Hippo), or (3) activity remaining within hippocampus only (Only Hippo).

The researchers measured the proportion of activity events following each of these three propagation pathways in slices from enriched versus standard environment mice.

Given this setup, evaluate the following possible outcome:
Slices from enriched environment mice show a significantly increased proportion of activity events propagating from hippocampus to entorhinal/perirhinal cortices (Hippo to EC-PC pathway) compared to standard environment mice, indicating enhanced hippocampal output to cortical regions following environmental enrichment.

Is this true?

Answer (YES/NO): YES